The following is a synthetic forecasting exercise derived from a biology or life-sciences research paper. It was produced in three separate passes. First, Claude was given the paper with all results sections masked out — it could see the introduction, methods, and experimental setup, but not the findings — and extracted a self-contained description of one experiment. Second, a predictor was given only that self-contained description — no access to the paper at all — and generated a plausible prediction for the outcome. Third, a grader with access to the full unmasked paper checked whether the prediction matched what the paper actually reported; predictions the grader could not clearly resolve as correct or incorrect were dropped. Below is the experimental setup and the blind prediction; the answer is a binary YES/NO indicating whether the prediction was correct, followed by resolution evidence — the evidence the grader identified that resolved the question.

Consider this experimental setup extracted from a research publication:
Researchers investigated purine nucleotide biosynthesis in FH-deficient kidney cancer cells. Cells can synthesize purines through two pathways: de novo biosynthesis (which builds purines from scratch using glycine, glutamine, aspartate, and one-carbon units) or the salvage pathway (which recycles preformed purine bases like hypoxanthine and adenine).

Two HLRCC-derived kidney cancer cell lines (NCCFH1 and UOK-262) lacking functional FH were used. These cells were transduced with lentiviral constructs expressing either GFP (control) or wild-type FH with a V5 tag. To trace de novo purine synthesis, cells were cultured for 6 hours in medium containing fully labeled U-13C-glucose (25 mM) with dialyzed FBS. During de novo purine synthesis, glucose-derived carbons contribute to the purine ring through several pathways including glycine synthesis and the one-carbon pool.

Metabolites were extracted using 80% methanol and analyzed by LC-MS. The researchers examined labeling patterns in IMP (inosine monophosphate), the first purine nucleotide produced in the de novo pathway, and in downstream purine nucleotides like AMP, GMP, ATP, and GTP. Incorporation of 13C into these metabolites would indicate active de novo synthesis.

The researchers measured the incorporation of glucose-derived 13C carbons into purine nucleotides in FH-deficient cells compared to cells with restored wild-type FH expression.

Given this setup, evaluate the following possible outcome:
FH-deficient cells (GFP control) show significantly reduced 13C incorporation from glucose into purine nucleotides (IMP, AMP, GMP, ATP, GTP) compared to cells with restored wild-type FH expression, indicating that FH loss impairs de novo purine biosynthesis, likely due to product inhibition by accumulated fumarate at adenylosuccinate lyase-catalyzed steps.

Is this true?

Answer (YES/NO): NO